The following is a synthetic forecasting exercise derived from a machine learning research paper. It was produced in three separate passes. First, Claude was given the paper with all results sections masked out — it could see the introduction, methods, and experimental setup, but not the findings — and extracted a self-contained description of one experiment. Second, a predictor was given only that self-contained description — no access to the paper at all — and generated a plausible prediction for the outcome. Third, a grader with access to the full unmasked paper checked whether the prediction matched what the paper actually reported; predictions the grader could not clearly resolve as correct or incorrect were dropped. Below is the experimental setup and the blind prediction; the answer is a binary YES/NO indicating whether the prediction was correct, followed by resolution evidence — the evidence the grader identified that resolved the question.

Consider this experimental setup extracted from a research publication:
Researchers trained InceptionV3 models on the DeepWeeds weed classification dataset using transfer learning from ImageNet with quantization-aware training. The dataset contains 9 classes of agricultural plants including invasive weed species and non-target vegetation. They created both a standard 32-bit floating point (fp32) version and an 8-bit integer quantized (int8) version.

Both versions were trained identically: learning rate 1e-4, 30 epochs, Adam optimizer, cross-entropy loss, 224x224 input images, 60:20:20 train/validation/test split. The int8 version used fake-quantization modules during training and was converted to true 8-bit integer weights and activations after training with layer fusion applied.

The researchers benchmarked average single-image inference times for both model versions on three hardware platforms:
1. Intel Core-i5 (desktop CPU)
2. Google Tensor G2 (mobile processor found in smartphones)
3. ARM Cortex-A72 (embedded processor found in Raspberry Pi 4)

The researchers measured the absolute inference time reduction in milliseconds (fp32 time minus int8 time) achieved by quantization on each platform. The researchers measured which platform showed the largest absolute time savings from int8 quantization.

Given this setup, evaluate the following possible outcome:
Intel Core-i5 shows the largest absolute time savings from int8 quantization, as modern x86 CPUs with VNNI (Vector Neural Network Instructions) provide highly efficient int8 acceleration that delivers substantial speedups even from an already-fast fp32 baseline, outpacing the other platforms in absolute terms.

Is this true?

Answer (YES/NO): NO